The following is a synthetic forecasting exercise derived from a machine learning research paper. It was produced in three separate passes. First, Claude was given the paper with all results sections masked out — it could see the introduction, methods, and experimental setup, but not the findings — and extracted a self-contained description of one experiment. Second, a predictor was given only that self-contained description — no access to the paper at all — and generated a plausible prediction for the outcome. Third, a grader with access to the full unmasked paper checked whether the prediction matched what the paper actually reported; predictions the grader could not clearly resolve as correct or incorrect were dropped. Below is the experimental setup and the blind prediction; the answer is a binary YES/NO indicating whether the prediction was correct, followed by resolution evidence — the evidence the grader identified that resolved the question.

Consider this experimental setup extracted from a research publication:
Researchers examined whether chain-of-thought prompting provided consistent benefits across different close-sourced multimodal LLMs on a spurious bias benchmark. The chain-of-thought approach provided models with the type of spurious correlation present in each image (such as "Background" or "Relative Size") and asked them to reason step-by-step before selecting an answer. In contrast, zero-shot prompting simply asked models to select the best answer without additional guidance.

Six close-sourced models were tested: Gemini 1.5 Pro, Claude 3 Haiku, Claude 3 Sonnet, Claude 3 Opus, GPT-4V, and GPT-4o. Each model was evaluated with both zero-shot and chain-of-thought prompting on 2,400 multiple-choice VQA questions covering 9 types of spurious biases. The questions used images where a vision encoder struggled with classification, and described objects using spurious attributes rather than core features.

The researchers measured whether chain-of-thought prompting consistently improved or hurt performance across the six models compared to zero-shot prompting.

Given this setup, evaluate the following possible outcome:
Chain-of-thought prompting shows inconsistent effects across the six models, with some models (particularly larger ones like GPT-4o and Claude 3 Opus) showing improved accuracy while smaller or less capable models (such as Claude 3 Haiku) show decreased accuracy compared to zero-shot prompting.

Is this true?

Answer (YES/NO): NO